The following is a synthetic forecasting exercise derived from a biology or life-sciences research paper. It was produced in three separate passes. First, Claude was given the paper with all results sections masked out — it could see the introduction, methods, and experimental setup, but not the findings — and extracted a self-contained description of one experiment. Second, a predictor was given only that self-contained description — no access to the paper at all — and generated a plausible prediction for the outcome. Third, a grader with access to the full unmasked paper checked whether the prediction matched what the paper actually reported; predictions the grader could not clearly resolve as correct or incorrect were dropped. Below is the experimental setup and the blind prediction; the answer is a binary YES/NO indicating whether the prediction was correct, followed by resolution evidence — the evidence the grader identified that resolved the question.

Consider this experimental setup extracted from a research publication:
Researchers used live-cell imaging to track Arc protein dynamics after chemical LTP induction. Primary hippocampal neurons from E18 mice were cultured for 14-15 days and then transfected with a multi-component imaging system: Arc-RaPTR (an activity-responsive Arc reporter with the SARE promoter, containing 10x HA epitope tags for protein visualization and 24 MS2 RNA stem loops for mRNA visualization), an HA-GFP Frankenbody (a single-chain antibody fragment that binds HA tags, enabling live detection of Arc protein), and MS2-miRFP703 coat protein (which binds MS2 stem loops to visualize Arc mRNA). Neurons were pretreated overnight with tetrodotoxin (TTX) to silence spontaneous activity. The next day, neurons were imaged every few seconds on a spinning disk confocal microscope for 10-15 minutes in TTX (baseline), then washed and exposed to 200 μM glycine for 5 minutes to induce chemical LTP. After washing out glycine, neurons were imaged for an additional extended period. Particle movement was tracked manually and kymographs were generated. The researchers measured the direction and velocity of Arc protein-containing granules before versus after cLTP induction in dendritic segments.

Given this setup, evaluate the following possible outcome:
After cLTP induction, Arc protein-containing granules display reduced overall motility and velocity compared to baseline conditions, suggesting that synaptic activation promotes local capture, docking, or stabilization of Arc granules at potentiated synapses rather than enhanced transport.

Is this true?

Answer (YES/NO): NO